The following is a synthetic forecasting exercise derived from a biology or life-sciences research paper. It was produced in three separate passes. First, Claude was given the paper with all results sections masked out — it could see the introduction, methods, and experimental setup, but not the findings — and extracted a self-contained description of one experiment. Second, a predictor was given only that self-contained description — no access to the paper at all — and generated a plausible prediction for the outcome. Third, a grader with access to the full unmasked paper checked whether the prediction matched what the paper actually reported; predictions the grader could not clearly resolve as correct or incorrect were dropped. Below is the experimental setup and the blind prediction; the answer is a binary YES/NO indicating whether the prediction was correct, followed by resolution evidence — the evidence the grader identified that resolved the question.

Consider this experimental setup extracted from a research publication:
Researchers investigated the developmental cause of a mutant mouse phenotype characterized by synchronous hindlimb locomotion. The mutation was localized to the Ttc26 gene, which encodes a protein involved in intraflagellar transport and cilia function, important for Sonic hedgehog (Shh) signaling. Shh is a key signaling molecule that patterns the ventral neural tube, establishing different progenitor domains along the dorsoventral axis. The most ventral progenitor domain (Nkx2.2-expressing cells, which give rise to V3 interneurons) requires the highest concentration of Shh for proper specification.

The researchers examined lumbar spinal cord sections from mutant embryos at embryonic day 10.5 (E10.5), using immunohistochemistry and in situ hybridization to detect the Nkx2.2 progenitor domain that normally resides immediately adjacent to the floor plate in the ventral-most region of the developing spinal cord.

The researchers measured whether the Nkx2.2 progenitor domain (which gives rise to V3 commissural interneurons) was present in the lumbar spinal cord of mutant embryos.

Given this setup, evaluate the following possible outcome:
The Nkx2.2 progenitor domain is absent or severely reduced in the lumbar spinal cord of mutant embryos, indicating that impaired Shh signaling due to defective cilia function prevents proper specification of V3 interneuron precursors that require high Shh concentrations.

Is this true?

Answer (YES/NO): YES